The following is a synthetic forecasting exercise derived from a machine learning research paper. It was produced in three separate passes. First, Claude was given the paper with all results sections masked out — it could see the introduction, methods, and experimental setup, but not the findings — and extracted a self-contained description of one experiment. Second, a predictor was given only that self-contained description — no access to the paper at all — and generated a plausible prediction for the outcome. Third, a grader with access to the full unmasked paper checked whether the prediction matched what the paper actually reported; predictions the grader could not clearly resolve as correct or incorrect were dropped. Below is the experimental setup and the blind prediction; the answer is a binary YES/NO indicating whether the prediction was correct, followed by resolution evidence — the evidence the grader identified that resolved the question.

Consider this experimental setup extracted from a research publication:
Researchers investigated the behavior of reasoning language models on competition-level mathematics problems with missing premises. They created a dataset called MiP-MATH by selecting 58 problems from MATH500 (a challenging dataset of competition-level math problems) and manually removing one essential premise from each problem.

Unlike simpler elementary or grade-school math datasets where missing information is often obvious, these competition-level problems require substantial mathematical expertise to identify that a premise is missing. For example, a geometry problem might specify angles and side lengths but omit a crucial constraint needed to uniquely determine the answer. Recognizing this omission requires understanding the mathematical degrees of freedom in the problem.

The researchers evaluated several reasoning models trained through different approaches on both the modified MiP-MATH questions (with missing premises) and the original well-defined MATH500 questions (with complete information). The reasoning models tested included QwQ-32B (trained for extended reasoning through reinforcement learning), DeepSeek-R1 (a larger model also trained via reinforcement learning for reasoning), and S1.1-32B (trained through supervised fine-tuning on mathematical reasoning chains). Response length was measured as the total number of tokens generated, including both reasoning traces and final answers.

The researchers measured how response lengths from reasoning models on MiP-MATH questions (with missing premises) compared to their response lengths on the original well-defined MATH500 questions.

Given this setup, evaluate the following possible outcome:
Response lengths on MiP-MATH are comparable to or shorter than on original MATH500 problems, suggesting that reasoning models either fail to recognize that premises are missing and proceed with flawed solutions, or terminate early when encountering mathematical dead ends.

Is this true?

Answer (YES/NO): NO